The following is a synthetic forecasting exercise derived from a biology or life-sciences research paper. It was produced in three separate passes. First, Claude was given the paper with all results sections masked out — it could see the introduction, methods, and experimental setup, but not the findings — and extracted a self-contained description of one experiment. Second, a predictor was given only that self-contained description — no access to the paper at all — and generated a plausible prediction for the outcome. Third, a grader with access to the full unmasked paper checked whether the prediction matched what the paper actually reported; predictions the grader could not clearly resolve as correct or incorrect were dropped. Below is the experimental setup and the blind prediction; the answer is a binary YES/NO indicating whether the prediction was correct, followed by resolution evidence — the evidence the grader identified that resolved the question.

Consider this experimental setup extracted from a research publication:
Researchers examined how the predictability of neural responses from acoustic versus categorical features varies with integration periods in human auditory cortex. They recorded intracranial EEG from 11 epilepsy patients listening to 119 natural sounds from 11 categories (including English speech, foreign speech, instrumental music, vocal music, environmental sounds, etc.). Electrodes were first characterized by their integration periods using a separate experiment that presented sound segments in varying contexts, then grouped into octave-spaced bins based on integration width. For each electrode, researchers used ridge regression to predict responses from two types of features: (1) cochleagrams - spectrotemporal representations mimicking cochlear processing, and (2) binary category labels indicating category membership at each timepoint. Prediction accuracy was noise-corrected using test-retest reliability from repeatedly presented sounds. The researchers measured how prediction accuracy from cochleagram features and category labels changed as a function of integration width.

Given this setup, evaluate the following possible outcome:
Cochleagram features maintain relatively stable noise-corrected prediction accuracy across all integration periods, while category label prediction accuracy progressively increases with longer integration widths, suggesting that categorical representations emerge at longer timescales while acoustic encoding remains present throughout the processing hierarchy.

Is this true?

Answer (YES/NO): NO